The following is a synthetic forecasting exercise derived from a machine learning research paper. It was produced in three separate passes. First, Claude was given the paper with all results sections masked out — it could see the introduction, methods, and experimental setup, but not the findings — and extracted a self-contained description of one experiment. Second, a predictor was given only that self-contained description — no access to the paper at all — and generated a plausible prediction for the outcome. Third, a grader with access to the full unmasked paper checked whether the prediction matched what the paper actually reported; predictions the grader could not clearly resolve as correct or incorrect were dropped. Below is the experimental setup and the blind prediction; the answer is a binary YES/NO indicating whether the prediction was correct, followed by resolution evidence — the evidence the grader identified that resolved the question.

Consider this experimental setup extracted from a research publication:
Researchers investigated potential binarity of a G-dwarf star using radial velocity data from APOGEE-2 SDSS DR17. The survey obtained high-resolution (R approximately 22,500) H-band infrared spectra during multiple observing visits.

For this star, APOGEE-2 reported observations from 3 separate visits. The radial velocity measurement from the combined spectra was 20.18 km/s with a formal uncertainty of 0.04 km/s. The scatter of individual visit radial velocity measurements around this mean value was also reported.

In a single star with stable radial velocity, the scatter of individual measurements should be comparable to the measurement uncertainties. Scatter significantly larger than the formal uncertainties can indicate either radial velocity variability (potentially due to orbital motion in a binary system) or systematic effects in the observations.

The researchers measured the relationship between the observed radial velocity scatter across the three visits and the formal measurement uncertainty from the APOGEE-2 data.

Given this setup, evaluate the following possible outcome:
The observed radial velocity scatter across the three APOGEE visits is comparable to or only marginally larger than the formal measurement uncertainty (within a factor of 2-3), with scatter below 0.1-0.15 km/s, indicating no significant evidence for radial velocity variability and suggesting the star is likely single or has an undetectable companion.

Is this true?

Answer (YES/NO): NO